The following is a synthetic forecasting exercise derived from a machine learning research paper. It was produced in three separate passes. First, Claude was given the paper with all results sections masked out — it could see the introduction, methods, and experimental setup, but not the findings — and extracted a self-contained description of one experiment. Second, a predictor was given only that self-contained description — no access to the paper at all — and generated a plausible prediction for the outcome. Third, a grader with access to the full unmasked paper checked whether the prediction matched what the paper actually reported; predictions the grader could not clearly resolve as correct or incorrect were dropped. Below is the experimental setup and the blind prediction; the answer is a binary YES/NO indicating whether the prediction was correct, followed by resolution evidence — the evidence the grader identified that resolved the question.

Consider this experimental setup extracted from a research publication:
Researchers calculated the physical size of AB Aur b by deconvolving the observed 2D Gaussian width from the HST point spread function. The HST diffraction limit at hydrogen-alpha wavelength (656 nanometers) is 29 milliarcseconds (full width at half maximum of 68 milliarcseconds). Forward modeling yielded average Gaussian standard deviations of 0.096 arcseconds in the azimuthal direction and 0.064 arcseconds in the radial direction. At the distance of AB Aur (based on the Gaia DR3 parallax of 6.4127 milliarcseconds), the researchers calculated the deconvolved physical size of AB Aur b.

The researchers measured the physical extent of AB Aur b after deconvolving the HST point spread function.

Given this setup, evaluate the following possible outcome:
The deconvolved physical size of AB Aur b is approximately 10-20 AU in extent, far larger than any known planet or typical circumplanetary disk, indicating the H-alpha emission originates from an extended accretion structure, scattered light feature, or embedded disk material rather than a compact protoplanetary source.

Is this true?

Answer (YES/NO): NO